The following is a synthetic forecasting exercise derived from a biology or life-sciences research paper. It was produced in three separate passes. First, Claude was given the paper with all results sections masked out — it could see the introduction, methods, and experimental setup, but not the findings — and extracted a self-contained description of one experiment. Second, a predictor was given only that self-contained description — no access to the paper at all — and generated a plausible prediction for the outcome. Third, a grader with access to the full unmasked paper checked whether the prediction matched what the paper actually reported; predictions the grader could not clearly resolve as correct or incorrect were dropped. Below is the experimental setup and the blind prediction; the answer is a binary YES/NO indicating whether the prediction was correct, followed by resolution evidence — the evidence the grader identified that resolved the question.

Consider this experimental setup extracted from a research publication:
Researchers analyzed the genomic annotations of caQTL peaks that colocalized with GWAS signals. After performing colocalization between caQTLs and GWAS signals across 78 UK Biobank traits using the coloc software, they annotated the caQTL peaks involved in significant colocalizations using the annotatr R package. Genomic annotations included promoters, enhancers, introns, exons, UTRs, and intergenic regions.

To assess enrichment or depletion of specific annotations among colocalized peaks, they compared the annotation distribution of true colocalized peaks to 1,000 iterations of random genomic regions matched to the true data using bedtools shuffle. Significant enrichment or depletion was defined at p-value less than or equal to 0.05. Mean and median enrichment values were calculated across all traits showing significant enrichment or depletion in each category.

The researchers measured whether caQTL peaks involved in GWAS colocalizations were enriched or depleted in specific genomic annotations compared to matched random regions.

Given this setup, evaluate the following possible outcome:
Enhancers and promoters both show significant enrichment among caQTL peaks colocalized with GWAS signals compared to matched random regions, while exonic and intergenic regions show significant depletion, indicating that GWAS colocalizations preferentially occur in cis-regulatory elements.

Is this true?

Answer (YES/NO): NO